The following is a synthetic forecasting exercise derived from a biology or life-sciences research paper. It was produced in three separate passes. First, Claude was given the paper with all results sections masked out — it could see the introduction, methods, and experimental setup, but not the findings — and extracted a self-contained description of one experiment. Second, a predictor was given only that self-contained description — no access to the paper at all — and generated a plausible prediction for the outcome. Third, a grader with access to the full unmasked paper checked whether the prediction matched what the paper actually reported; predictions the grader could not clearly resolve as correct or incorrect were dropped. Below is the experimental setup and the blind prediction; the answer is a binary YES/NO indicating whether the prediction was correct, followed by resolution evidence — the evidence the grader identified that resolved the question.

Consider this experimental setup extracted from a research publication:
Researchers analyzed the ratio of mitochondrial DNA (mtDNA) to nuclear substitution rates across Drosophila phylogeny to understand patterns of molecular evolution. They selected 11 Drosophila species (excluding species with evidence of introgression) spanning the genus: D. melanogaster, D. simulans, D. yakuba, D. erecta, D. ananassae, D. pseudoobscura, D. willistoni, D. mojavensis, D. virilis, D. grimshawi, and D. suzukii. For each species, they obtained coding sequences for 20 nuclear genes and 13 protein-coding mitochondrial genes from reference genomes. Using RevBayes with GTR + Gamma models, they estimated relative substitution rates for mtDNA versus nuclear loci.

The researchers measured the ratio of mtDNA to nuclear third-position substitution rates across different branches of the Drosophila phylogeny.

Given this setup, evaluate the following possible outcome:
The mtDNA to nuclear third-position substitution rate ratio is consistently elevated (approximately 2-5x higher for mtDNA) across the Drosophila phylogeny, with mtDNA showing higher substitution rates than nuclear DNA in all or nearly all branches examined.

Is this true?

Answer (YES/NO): NO